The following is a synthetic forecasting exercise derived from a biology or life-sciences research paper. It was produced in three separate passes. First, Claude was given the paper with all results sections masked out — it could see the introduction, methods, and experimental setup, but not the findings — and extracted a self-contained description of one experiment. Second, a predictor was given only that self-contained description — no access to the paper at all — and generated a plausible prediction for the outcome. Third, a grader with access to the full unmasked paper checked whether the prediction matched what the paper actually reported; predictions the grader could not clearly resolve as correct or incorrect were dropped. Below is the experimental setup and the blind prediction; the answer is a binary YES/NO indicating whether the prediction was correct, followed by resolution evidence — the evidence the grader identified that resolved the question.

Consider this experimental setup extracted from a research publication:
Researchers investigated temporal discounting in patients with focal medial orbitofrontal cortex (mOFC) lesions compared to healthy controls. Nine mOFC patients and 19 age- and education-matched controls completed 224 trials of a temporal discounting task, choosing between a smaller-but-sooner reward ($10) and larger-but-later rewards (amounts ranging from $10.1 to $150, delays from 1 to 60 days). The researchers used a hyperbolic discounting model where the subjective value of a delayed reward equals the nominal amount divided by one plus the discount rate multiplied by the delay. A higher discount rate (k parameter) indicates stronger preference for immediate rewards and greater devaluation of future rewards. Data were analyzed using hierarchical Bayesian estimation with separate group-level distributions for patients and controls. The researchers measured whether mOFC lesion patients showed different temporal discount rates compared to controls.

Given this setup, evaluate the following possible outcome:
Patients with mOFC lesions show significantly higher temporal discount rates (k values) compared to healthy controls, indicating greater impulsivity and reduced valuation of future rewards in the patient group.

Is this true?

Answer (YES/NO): NO